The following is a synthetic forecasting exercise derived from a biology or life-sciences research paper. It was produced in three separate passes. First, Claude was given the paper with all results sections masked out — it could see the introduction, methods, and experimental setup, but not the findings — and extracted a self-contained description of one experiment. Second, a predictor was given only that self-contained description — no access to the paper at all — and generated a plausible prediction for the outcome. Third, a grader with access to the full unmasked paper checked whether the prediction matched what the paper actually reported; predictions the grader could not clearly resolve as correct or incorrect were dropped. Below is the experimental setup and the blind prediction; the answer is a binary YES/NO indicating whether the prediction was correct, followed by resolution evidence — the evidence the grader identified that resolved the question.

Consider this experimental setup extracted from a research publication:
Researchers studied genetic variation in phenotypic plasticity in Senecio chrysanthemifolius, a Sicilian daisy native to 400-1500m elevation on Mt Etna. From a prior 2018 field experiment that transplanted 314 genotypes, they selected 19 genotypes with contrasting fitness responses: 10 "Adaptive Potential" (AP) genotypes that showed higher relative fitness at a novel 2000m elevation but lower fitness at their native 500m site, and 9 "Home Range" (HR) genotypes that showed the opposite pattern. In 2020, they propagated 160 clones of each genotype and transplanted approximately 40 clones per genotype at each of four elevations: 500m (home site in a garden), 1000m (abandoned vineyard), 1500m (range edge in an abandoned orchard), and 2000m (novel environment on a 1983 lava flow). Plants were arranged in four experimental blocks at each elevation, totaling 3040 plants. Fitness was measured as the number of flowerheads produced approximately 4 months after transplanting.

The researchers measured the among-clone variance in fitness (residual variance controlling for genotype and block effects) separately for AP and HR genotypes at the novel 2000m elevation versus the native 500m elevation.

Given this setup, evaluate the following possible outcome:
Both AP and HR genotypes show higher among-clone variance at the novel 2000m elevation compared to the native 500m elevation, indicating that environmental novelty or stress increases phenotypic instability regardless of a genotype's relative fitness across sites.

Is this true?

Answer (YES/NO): NO